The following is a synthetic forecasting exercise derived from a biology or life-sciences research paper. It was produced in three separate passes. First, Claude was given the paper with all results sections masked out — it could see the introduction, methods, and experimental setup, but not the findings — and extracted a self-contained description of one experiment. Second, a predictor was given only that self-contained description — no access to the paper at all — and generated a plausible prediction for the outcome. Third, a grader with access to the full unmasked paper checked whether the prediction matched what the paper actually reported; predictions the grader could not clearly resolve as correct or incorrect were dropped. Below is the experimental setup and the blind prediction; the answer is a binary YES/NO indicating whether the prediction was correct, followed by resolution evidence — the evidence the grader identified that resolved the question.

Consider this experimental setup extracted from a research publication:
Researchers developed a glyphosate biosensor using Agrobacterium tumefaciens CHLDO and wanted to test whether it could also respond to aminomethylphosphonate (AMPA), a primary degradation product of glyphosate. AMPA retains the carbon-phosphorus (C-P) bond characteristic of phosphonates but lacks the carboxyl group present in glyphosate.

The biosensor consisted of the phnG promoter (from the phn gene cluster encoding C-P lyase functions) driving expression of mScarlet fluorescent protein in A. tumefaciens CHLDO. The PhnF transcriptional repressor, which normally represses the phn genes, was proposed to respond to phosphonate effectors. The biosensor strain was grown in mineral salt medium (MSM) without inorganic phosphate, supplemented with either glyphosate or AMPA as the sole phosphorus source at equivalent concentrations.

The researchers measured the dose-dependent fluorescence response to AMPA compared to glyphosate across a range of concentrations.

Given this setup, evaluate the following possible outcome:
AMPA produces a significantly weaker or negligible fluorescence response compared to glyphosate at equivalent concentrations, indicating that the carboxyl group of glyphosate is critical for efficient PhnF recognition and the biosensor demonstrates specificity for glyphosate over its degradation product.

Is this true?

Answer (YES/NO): NO